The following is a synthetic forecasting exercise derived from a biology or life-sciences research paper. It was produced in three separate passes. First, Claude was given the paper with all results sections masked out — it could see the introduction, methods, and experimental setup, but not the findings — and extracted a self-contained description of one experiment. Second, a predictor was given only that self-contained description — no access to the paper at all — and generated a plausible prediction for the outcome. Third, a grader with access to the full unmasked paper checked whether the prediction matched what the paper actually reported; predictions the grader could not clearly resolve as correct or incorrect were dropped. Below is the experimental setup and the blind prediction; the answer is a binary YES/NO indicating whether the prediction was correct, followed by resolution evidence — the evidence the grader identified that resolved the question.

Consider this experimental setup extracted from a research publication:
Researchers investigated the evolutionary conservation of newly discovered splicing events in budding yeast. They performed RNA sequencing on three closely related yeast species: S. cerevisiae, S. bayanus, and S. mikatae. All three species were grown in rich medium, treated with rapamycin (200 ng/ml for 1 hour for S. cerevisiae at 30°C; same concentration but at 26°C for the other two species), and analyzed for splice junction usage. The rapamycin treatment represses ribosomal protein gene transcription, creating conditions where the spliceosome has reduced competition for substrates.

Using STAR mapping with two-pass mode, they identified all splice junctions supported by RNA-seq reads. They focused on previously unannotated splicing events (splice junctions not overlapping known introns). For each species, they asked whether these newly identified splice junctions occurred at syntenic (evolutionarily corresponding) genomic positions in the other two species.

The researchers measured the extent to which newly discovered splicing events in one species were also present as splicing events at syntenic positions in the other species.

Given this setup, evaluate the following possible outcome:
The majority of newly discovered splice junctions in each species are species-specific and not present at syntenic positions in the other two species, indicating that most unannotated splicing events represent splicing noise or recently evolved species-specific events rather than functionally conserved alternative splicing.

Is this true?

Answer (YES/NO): YES